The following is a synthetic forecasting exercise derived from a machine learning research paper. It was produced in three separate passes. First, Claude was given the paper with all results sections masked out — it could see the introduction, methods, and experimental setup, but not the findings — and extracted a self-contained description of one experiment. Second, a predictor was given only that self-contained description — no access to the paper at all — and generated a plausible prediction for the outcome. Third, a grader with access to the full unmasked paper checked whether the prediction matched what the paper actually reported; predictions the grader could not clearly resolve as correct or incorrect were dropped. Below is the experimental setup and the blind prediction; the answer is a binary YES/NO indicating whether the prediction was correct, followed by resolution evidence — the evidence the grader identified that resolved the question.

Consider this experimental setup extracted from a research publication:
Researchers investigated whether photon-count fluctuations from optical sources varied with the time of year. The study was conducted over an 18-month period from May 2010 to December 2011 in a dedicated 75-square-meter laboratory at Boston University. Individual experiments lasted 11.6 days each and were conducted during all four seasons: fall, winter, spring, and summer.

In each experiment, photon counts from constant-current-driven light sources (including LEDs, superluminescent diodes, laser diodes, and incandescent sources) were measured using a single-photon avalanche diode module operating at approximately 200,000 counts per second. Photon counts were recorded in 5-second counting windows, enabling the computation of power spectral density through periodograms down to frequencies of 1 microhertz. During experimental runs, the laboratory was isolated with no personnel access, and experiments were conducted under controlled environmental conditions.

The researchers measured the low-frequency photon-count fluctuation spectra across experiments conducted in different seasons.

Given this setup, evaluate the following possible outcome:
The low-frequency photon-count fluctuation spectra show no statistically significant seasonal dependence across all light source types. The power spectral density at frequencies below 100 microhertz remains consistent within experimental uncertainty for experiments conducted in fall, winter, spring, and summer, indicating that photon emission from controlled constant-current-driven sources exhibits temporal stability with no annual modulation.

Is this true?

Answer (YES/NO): YES